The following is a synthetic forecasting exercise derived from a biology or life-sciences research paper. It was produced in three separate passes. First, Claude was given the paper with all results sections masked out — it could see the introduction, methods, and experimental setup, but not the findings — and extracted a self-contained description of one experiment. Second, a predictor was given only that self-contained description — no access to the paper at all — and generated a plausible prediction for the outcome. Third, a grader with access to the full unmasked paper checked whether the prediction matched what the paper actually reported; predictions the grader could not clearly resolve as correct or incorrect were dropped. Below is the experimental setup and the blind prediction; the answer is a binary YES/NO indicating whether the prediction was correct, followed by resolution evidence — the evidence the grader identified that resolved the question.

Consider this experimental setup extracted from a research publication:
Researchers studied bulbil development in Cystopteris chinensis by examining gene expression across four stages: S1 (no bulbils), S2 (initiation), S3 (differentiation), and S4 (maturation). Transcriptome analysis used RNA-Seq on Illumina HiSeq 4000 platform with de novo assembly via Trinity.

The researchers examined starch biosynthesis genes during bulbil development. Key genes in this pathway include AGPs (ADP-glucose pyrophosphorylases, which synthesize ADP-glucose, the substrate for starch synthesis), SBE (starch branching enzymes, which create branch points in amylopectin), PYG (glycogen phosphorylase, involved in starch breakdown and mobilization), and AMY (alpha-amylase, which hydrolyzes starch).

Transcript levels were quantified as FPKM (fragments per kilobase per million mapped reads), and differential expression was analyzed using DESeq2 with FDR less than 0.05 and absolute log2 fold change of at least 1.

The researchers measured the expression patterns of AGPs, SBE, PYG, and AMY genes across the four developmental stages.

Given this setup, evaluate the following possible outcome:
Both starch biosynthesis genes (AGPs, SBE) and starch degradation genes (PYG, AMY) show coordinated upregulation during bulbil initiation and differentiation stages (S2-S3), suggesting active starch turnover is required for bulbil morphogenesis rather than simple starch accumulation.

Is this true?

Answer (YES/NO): NO